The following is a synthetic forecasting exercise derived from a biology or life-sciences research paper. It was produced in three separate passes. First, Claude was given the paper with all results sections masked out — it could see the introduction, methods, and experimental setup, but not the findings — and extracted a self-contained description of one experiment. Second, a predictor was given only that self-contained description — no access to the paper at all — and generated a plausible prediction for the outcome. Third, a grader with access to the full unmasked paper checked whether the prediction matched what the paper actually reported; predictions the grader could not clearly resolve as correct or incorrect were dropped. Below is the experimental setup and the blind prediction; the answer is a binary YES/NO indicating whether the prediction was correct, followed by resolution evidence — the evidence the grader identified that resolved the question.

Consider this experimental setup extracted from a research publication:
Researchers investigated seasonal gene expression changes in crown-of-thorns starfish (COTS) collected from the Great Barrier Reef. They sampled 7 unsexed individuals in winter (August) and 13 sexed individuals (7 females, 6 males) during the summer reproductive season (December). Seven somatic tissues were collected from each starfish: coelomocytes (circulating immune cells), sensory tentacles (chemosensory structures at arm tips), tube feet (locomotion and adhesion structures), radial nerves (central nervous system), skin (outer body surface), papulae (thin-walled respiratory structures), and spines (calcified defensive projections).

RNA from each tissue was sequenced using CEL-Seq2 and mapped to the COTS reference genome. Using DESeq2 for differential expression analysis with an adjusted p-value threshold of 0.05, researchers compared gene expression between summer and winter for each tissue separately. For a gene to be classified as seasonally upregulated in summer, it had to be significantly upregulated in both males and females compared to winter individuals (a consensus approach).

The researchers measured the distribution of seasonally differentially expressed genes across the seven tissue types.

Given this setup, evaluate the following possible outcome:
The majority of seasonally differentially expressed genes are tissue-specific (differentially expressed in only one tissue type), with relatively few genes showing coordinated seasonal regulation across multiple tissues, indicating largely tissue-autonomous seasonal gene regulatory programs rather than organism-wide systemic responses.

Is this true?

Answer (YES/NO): NO